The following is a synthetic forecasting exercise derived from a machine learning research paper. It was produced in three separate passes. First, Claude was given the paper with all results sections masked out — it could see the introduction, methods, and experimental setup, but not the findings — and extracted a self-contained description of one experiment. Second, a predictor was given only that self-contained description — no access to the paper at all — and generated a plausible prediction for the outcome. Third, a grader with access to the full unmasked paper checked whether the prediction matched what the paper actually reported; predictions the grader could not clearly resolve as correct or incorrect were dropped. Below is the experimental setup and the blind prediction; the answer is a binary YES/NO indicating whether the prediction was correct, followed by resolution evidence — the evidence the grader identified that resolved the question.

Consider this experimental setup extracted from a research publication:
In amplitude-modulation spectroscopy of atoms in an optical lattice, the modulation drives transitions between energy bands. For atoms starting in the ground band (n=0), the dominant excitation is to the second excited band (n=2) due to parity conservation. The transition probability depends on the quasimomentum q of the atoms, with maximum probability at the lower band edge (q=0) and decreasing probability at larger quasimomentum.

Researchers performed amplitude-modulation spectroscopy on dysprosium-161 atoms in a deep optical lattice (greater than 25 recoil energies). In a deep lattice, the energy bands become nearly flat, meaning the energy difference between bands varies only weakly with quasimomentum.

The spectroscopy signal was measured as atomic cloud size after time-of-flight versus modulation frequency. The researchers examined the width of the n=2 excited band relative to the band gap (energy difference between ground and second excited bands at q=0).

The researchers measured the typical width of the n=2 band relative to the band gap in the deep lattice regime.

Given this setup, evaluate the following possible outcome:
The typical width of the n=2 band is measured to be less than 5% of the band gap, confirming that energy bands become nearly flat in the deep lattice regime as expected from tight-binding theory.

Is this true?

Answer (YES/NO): NO